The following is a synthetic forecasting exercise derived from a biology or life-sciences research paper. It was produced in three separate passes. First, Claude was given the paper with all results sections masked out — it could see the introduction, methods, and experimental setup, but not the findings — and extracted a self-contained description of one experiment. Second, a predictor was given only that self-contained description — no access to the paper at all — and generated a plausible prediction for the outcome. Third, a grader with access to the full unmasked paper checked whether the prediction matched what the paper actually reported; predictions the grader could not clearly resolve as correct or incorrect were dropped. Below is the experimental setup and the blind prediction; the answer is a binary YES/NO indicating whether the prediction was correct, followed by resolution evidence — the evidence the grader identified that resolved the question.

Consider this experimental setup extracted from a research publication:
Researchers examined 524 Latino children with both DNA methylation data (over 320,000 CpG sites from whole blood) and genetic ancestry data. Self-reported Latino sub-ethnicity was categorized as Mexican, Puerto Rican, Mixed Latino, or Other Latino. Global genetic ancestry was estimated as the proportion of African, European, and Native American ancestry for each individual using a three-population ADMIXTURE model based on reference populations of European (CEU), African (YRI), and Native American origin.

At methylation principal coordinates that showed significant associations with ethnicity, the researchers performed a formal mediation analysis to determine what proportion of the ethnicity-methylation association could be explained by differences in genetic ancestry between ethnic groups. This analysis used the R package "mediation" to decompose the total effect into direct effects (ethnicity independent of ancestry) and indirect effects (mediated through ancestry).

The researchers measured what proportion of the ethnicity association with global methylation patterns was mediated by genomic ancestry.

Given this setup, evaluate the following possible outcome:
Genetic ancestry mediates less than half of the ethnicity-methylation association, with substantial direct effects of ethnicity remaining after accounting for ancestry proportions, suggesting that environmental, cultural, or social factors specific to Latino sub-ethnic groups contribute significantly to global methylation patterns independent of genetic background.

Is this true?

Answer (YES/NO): NO